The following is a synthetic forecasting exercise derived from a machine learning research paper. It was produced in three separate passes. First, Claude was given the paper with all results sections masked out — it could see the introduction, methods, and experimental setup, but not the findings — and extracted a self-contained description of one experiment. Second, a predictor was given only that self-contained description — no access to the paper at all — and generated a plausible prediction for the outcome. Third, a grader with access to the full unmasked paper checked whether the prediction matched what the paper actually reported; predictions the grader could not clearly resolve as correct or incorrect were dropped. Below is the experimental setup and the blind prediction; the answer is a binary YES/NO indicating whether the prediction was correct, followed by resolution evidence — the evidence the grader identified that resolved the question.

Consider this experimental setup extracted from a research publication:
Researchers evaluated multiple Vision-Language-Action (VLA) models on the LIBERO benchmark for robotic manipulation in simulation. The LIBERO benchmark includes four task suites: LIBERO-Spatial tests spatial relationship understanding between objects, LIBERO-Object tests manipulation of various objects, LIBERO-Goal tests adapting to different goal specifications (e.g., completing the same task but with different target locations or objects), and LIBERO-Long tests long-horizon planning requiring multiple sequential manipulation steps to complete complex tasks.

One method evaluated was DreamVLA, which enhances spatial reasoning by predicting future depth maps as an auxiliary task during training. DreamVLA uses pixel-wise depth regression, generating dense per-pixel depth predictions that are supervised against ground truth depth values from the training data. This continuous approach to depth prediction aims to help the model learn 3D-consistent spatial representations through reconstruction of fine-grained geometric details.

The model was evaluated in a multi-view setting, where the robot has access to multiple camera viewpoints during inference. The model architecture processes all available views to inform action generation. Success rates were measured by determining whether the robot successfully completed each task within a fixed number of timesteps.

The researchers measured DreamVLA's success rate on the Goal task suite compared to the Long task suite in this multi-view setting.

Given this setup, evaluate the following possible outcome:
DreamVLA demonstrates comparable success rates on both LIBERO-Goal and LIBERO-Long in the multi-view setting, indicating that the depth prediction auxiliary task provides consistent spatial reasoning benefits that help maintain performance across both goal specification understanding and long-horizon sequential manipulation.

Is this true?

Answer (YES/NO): YES